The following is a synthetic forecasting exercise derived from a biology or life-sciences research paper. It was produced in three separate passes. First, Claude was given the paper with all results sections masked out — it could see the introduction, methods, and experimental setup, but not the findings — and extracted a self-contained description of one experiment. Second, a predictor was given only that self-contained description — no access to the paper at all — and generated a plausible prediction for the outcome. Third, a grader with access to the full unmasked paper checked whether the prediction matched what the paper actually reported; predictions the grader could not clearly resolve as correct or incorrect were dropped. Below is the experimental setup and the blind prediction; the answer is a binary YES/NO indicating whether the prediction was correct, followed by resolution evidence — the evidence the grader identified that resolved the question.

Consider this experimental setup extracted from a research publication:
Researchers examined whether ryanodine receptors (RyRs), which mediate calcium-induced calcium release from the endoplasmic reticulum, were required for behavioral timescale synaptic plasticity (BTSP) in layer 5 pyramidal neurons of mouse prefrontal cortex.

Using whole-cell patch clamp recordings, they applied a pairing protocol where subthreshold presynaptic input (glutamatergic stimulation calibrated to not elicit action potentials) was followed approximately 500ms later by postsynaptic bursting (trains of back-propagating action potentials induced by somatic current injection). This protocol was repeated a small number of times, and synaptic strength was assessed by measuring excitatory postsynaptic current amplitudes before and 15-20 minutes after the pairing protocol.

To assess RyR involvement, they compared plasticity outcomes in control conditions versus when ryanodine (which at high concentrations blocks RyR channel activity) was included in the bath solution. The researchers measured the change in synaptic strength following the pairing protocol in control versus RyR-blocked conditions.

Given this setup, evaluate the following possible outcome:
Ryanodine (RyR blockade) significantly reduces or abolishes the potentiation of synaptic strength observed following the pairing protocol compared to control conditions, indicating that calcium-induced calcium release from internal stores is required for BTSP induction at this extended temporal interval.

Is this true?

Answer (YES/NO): YES